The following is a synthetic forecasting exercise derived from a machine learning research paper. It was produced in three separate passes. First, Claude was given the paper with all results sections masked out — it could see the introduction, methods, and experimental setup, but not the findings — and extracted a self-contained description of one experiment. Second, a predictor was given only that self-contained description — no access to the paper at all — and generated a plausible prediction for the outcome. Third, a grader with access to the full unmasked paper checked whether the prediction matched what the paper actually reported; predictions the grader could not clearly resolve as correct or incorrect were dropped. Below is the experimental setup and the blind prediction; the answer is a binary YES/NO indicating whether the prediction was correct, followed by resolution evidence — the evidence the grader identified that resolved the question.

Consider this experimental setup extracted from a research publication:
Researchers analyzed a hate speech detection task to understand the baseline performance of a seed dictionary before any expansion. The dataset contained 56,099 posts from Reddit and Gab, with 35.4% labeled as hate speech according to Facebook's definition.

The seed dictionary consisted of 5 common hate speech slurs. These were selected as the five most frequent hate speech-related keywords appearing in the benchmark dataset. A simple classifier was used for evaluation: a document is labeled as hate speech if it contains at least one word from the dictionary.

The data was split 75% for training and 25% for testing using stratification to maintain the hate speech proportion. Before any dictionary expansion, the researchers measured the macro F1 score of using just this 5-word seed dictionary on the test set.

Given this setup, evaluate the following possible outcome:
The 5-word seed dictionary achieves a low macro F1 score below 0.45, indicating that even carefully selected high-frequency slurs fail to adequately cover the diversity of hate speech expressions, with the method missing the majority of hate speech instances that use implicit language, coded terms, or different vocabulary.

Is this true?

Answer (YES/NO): NO